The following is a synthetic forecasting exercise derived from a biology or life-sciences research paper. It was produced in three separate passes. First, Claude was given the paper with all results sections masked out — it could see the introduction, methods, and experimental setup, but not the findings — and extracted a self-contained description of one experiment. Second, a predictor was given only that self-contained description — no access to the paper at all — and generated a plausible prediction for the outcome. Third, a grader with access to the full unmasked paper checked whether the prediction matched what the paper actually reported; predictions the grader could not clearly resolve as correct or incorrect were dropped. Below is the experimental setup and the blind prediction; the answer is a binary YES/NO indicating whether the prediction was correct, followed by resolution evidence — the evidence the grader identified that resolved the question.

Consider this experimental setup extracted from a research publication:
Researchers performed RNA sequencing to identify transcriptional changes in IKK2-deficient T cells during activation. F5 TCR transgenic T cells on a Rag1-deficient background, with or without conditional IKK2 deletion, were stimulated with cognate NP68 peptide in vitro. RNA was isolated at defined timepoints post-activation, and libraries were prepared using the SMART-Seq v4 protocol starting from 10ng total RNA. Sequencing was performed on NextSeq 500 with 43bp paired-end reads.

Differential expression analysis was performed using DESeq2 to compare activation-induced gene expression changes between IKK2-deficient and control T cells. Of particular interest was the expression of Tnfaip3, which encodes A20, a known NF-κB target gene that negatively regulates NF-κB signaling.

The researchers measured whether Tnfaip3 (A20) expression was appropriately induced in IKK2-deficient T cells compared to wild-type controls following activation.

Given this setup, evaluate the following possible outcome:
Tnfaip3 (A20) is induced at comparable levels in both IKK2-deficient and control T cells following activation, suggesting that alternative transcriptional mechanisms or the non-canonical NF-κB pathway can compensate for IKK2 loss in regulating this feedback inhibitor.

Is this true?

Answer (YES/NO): NO